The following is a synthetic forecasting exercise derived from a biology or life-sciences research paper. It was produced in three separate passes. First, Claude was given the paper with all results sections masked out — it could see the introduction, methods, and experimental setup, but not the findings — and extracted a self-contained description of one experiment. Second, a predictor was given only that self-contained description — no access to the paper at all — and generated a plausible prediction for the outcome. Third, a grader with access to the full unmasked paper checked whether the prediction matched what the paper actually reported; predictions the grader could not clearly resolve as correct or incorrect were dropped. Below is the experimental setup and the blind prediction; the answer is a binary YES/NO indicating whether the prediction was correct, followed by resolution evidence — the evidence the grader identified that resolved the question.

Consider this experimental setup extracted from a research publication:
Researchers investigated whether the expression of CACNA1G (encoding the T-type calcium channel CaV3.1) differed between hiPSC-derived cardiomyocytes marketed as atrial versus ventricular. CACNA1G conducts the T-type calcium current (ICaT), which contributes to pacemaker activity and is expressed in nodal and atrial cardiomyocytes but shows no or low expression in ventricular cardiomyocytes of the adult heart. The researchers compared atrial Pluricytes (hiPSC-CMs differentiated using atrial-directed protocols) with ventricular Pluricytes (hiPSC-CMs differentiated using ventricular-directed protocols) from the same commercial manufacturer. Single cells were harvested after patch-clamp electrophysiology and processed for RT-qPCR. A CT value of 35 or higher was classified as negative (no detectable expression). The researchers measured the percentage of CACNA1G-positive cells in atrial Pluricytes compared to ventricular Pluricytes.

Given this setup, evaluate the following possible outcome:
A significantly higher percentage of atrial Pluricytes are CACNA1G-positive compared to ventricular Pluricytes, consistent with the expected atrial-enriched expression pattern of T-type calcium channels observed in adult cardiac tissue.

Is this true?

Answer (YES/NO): YES